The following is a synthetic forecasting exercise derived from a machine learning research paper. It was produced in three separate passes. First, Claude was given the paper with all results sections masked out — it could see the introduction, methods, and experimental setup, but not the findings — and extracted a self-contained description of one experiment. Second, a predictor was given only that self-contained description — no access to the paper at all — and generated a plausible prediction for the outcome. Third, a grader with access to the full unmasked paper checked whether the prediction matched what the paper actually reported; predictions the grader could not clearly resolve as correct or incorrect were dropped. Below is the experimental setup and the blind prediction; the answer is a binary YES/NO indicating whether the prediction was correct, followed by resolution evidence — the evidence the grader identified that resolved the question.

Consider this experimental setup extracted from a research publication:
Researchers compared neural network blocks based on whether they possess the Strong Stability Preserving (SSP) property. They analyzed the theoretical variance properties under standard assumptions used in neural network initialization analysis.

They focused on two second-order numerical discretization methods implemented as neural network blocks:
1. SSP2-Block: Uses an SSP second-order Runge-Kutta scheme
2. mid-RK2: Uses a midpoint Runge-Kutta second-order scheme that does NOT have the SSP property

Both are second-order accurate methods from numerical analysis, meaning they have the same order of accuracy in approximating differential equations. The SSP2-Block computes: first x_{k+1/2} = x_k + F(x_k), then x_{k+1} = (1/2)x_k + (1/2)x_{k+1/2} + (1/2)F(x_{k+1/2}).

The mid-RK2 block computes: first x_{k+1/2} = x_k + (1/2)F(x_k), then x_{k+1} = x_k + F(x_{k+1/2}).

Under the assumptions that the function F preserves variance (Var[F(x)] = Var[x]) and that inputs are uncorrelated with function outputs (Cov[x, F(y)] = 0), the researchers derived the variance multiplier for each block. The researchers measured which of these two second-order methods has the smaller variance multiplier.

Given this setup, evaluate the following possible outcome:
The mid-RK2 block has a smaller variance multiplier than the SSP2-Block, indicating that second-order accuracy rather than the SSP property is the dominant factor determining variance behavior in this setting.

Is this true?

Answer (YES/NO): NO